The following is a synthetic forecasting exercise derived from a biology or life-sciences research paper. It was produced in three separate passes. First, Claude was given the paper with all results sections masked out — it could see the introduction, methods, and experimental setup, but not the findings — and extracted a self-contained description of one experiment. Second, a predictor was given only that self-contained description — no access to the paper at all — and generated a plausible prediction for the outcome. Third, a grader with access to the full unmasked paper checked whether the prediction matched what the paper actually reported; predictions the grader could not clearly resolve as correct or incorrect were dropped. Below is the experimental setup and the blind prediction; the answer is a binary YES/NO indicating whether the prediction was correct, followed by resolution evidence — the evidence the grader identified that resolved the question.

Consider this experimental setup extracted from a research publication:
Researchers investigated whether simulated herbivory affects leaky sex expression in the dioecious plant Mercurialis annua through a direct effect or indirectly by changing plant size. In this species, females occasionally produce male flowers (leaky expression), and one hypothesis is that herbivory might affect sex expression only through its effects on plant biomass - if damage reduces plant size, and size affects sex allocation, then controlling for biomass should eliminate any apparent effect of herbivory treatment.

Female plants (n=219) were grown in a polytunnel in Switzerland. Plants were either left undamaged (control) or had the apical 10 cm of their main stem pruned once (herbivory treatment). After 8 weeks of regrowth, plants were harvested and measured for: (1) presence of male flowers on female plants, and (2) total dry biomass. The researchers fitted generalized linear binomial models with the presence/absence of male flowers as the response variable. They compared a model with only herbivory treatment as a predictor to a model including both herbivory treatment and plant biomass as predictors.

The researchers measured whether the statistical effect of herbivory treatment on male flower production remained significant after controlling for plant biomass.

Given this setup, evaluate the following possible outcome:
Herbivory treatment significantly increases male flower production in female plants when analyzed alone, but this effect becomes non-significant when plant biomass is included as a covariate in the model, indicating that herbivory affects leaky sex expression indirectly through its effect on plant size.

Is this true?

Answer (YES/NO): NO